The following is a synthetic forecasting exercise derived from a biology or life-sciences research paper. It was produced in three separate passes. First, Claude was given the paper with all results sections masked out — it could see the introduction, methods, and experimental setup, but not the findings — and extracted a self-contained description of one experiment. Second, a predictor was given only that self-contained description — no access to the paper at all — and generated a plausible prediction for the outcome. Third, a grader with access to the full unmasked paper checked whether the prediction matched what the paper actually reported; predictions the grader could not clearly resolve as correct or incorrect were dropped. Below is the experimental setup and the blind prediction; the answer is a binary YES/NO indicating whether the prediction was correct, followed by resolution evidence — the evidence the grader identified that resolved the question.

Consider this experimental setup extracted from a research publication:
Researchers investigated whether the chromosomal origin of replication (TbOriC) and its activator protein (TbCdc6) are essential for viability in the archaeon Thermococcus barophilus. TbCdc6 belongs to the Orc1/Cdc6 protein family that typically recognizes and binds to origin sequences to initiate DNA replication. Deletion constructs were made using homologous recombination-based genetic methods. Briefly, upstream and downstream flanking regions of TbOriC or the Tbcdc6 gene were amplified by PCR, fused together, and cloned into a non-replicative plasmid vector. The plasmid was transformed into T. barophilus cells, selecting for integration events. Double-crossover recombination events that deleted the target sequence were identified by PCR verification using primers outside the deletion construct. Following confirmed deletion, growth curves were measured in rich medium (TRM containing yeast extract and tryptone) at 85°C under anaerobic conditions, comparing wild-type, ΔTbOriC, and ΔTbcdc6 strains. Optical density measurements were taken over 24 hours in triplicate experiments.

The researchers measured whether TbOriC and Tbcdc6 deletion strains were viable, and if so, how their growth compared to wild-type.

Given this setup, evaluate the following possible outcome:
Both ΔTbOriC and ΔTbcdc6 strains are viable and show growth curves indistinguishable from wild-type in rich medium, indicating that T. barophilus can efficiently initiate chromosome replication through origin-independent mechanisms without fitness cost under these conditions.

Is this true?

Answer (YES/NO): NO